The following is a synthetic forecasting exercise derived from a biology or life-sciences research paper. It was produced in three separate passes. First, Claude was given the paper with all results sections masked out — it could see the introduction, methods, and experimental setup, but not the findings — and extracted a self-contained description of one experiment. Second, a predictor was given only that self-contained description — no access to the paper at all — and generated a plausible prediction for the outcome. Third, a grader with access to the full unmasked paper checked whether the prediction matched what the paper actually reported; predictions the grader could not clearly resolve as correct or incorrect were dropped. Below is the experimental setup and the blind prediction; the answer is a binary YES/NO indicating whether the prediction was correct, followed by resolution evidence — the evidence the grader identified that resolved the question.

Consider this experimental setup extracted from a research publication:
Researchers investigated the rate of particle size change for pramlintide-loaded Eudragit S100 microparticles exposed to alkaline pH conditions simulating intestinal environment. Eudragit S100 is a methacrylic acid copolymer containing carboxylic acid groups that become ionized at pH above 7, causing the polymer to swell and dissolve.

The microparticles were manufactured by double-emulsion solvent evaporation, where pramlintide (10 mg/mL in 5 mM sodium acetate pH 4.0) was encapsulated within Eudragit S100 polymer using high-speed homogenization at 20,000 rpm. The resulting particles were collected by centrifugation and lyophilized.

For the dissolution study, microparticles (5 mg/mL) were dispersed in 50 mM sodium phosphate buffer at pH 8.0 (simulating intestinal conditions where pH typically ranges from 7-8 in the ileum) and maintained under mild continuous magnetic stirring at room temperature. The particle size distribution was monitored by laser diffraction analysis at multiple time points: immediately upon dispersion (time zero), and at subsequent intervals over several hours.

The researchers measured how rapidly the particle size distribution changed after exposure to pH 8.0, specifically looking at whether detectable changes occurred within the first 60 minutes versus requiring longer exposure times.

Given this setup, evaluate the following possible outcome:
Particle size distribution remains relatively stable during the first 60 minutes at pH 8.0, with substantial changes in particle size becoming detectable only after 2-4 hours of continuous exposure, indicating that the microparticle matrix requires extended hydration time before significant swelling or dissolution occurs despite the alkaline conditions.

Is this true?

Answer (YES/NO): NO